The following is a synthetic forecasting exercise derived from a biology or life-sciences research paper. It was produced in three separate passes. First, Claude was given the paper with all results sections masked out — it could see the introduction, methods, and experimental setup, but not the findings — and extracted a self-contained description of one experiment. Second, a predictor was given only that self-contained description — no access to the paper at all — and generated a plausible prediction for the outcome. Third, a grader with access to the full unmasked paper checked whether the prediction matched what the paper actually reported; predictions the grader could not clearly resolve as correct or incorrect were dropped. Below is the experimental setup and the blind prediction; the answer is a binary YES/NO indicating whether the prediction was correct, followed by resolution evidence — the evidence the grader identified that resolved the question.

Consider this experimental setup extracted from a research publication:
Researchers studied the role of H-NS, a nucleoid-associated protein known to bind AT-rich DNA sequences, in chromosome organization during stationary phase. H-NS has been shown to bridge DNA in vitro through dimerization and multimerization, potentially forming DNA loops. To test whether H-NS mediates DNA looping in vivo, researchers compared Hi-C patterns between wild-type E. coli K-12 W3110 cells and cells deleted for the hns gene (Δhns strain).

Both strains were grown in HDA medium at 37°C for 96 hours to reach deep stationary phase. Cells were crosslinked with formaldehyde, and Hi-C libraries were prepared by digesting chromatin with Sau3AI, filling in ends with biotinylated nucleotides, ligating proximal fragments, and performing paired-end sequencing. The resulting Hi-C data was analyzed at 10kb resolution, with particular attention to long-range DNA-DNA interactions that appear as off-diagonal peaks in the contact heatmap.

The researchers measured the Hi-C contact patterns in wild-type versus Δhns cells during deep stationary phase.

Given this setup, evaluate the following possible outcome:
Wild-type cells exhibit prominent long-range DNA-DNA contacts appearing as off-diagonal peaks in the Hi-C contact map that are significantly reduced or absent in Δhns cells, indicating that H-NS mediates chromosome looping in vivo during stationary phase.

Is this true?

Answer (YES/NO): YES